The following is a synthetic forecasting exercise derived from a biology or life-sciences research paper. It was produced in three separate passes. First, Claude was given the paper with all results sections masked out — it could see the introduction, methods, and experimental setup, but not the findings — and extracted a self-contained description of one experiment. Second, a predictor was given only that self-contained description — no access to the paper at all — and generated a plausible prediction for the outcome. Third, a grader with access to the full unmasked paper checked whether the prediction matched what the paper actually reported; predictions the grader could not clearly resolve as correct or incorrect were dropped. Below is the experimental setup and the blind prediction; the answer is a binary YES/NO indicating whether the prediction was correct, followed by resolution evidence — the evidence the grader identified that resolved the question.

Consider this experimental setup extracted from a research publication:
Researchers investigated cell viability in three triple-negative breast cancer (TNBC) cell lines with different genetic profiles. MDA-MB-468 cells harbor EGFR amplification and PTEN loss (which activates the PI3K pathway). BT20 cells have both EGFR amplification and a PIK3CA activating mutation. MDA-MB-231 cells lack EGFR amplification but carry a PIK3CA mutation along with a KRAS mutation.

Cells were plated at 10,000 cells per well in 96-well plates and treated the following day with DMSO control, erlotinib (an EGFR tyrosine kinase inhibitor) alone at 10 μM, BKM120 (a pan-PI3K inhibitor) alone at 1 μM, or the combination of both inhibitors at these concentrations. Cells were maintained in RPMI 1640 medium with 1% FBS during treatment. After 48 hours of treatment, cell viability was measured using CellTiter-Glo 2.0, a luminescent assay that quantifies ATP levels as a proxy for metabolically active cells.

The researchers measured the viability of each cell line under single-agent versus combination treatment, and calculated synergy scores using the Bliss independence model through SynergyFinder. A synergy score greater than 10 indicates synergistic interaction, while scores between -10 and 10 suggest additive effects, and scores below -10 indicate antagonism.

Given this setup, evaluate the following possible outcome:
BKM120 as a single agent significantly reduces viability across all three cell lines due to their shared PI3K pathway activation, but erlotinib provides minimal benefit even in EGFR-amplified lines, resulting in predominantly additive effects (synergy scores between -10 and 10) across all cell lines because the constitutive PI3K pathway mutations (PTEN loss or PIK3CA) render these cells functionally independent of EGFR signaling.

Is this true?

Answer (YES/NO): NO